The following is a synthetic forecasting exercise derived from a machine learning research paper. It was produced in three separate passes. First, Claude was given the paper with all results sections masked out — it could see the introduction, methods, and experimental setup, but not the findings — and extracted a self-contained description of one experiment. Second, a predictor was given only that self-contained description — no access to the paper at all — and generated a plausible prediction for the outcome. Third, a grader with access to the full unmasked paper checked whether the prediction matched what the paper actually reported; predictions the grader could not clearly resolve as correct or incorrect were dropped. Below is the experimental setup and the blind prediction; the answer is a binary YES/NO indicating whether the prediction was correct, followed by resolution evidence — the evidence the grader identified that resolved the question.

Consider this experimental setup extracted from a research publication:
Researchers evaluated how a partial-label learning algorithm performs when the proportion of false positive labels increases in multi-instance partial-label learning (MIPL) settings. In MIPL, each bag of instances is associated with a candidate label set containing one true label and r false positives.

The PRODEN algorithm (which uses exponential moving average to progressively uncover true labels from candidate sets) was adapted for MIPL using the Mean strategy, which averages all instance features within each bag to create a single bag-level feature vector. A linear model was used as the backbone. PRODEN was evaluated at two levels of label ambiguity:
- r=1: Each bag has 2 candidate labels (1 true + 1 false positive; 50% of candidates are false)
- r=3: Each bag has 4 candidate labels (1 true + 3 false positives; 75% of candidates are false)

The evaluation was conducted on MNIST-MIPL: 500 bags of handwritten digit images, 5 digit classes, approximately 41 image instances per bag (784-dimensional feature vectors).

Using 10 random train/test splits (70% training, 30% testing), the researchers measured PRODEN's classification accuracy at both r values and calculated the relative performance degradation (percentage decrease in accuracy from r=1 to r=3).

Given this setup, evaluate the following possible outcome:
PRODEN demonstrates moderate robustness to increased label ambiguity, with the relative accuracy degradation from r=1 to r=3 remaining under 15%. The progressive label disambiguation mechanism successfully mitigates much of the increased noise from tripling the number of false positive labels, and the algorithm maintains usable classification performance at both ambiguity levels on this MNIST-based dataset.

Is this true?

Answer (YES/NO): NO